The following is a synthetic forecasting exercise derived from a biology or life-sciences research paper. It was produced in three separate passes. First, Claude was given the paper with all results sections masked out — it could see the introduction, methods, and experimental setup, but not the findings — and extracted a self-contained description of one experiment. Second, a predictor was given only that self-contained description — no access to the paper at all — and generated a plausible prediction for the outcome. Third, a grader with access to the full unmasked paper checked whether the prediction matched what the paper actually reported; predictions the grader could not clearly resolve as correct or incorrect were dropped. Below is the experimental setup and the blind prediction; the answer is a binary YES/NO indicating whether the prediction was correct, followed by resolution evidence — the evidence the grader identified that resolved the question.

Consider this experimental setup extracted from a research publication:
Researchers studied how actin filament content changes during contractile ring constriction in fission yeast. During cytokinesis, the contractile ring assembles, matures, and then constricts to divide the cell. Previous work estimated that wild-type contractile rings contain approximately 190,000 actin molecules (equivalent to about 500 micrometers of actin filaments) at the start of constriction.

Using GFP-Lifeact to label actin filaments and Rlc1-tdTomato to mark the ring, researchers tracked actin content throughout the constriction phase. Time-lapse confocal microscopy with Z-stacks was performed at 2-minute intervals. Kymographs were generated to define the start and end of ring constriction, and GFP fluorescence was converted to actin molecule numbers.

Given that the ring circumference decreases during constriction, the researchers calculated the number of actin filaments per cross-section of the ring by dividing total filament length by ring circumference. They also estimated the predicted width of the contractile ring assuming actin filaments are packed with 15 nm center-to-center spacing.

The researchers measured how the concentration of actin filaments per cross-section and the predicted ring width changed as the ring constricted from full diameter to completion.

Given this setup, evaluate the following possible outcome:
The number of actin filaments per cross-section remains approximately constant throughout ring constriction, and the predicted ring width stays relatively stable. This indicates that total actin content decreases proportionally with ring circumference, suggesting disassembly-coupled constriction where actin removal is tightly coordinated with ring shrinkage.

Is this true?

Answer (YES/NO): NO